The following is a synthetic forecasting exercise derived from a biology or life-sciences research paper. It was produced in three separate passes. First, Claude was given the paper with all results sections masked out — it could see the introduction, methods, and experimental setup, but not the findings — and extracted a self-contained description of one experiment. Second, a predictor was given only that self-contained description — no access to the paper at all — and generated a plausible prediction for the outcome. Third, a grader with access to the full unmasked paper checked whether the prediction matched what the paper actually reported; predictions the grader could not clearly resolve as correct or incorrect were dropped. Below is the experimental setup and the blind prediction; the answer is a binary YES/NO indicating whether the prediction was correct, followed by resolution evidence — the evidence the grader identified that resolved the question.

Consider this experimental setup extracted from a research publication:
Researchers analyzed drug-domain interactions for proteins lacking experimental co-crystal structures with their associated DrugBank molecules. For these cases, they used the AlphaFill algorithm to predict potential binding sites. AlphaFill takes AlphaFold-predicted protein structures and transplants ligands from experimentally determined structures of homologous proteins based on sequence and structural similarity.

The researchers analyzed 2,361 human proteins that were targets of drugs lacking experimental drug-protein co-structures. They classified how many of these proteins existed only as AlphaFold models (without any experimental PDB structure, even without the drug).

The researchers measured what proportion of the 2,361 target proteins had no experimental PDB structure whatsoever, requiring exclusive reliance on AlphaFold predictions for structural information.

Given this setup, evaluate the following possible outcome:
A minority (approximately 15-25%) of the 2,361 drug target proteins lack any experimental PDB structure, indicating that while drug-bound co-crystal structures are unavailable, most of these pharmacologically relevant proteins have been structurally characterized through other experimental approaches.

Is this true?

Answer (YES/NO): YES